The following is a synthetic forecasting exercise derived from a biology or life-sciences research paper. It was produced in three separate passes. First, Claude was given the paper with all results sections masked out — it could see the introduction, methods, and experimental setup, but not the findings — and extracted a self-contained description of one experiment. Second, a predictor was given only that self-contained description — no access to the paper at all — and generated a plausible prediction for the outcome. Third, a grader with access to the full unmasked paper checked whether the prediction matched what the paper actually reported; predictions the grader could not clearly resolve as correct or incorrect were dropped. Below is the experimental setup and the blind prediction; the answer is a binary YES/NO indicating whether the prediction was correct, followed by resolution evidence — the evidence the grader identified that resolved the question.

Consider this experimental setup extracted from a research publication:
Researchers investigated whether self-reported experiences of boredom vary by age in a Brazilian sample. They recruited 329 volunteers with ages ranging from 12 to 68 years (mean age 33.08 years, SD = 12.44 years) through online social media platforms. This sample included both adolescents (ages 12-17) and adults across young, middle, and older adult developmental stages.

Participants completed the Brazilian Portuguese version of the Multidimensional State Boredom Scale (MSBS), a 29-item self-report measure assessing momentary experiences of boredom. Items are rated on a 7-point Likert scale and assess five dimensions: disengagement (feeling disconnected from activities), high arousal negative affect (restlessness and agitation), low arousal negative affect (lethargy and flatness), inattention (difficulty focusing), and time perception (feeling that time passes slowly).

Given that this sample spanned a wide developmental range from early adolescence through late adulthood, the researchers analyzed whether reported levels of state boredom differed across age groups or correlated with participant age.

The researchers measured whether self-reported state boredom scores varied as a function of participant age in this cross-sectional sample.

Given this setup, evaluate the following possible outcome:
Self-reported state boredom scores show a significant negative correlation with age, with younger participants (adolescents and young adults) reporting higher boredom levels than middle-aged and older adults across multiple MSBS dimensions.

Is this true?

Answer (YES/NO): NO